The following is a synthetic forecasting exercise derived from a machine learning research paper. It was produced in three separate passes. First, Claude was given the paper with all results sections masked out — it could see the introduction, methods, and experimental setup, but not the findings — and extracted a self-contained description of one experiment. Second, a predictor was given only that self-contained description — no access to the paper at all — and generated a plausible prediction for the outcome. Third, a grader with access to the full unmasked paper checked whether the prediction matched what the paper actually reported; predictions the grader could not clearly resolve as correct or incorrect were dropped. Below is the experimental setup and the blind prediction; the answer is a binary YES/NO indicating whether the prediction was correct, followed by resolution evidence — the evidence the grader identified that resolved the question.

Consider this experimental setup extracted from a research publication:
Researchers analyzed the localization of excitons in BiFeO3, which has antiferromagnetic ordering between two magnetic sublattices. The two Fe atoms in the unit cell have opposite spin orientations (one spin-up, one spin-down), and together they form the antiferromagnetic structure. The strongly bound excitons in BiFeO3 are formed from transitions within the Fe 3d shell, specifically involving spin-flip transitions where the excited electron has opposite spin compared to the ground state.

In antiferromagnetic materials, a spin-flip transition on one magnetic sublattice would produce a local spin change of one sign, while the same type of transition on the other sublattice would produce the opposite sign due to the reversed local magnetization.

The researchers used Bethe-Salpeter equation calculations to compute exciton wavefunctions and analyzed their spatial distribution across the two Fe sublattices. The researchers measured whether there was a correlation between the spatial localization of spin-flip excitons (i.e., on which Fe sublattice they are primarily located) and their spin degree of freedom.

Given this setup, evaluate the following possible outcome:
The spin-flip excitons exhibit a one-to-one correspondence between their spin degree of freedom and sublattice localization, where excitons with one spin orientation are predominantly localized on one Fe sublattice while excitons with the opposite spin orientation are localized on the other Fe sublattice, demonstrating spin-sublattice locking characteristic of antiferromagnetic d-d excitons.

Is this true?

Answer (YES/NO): YES